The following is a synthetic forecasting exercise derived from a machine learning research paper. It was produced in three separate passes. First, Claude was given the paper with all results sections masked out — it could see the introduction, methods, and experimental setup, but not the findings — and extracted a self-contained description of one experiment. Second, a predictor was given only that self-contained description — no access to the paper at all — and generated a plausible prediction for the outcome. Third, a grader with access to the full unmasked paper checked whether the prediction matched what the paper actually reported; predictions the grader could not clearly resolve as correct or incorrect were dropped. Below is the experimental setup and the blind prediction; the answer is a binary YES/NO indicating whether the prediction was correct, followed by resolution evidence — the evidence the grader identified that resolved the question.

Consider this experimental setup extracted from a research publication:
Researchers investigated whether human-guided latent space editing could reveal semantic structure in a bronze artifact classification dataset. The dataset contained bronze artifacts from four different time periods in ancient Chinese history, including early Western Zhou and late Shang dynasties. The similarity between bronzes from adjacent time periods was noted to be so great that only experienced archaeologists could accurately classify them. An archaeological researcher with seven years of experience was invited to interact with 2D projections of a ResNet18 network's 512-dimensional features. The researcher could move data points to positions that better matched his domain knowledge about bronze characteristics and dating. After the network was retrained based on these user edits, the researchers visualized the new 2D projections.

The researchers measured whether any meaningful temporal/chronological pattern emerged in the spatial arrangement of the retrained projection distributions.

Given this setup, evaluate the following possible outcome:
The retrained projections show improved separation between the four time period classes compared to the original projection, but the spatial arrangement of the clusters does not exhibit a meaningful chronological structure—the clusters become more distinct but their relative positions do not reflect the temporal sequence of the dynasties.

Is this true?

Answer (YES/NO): NO